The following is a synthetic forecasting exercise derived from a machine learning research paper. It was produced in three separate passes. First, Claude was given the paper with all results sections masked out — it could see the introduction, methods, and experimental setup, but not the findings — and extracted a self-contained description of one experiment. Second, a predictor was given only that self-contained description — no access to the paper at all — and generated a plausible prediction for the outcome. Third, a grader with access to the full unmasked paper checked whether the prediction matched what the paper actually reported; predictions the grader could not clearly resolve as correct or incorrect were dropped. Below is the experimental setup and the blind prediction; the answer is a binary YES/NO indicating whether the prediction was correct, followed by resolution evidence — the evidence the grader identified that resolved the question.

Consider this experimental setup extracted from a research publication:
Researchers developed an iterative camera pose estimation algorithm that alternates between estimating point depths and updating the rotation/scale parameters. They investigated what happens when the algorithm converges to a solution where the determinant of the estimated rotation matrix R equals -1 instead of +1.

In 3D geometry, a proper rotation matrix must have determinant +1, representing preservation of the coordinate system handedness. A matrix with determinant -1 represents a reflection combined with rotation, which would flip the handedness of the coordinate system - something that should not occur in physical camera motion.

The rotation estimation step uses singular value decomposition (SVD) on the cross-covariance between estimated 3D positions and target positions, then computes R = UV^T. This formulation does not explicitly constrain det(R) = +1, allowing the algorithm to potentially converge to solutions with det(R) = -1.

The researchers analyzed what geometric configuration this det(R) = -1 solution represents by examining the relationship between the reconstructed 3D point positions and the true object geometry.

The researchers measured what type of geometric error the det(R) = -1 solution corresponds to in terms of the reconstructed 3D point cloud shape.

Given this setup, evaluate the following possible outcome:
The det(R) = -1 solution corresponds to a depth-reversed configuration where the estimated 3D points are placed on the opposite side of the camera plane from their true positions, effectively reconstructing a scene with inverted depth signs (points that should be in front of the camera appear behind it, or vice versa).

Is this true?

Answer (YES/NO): NO